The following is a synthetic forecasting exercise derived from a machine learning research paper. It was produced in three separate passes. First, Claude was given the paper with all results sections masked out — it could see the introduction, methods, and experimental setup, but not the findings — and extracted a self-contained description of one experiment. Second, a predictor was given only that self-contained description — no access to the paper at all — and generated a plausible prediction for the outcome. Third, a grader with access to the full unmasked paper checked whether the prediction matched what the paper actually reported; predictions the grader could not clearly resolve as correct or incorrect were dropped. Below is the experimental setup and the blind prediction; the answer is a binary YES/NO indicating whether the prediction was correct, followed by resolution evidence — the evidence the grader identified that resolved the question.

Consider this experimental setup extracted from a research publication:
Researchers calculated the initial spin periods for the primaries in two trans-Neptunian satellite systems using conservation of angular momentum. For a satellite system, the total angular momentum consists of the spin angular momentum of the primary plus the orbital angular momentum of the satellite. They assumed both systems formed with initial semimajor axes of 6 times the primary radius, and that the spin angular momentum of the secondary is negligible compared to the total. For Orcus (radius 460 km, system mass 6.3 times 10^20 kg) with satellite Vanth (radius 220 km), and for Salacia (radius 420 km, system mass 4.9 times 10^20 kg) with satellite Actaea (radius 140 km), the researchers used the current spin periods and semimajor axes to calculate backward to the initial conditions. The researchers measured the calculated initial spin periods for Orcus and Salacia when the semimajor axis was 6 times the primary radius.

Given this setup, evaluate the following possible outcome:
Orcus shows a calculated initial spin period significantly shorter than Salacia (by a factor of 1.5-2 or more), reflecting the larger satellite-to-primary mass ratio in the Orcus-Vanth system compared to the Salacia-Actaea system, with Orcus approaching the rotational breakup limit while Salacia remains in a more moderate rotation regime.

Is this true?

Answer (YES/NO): NO